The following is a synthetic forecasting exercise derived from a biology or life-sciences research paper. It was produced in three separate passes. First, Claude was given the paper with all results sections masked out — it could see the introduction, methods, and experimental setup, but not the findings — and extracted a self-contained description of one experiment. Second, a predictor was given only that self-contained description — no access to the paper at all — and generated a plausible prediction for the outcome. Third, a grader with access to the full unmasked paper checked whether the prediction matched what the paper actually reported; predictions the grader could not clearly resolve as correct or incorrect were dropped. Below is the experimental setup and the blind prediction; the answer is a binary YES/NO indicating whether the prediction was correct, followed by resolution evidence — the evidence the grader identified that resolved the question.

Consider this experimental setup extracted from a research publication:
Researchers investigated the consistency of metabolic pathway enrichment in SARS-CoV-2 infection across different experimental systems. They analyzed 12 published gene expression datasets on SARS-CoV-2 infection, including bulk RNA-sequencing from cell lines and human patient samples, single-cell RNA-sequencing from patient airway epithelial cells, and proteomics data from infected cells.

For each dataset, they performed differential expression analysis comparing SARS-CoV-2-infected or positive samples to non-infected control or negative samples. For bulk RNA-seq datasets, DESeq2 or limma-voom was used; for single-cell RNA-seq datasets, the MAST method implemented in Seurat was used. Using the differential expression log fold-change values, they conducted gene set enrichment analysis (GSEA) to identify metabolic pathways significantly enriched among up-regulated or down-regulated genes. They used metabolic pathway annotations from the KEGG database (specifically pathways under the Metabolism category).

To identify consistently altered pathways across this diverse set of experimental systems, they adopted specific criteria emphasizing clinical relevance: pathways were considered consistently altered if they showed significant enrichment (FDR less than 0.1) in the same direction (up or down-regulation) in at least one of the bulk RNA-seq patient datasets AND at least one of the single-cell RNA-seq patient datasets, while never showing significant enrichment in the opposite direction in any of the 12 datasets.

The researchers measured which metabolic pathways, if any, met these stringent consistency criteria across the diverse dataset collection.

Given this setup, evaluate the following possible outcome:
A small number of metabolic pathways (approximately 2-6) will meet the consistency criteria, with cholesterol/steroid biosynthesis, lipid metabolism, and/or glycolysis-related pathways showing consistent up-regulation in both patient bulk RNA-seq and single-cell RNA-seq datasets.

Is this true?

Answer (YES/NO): NO